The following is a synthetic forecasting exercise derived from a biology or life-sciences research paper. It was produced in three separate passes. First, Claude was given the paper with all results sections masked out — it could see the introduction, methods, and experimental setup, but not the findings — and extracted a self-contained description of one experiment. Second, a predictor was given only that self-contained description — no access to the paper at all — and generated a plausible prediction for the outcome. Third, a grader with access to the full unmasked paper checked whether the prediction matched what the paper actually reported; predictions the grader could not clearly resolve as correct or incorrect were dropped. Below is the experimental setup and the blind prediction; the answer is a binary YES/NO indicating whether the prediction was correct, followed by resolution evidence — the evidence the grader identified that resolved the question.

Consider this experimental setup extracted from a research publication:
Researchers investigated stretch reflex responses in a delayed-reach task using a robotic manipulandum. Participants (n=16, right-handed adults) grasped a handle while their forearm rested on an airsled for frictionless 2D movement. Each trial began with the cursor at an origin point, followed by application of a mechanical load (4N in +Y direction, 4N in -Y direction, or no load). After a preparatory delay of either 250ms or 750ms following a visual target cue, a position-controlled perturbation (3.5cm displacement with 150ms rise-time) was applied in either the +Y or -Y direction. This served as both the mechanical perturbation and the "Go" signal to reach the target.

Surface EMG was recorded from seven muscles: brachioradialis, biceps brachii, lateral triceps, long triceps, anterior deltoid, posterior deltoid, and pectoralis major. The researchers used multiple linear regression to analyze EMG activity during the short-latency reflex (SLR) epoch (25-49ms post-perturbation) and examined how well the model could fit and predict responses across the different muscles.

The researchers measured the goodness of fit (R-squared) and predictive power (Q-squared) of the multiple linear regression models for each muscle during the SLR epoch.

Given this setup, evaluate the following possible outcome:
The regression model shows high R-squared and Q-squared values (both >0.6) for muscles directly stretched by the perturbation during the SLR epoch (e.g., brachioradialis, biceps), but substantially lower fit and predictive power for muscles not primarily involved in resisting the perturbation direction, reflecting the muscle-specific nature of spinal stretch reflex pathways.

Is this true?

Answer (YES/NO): NO